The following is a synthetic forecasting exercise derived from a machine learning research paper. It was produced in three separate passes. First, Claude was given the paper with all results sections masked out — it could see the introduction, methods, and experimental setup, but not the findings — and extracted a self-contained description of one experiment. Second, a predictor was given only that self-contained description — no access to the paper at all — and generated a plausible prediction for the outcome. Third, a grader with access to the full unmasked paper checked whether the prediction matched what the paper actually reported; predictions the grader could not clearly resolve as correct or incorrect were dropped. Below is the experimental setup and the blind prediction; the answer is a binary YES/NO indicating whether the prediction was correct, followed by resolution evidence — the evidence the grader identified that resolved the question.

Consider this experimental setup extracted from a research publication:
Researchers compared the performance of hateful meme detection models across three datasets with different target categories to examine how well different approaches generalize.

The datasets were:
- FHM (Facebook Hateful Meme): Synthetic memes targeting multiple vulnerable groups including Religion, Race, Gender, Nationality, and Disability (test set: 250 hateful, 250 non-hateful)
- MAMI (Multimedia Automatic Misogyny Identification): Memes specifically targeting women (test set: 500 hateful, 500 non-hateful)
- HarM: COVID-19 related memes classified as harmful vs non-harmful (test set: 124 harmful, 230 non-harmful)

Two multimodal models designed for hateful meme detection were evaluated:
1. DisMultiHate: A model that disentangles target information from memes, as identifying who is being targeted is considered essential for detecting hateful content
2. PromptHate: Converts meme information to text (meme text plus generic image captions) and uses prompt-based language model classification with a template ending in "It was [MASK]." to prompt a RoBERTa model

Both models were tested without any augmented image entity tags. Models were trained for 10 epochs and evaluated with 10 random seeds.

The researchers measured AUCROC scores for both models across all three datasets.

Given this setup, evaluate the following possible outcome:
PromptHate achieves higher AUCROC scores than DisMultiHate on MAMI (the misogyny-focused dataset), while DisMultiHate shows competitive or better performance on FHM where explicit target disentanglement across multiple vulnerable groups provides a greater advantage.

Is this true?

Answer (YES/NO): NO